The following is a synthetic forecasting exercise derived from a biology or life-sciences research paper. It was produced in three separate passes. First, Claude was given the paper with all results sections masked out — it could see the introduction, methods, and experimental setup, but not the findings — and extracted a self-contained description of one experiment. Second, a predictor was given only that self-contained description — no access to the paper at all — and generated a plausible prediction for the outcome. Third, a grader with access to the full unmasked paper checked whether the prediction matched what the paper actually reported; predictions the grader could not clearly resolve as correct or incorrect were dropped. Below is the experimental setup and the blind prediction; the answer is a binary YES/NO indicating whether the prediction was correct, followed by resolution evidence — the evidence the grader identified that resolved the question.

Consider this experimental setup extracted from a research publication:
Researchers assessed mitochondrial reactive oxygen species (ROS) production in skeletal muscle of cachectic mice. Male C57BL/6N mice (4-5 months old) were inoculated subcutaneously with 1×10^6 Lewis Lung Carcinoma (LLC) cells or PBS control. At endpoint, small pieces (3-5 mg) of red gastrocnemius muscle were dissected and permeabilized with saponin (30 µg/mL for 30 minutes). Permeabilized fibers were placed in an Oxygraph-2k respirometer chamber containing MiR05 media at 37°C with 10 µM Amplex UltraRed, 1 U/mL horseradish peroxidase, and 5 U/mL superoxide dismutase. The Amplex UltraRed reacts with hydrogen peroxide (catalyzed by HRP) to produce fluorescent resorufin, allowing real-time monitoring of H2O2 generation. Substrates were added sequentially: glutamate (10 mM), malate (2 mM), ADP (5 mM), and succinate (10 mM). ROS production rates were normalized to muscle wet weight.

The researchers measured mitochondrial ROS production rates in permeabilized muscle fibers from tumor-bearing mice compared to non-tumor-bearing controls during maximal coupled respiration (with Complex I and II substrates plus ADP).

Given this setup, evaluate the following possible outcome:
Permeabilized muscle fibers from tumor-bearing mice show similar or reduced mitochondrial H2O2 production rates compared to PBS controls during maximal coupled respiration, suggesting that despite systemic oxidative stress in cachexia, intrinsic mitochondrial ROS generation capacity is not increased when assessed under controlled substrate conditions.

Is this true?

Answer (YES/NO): NO